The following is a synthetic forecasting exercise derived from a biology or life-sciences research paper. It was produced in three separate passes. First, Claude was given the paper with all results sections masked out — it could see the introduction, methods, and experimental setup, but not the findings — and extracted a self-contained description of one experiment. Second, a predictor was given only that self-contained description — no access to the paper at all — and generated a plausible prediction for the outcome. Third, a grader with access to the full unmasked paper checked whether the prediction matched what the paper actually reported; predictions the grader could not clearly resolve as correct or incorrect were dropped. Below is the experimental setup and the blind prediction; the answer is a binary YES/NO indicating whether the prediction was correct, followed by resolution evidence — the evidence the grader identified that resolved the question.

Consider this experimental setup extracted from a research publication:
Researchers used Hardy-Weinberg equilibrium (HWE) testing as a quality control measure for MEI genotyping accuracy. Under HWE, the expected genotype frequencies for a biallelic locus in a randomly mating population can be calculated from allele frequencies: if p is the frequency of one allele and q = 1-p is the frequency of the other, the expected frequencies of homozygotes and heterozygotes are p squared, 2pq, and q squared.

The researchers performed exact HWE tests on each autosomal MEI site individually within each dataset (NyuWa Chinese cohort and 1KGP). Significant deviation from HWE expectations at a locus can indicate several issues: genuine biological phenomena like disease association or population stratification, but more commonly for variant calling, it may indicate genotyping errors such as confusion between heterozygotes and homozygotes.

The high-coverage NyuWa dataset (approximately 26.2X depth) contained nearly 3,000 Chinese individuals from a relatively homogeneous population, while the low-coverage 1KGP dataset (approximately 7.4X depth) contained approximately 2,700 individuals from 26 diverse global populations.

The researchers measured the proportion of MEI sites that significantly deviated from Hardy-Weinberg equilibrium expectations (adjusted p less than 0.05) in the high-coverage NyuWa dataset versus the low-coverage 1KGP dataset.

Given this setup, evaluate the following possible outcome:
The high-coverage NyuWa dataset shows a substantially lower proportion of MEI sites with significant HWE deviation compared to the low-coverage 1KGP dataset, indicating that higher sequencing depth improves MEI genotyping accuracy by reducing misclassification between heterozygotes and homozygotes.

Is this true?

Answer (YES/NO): YES